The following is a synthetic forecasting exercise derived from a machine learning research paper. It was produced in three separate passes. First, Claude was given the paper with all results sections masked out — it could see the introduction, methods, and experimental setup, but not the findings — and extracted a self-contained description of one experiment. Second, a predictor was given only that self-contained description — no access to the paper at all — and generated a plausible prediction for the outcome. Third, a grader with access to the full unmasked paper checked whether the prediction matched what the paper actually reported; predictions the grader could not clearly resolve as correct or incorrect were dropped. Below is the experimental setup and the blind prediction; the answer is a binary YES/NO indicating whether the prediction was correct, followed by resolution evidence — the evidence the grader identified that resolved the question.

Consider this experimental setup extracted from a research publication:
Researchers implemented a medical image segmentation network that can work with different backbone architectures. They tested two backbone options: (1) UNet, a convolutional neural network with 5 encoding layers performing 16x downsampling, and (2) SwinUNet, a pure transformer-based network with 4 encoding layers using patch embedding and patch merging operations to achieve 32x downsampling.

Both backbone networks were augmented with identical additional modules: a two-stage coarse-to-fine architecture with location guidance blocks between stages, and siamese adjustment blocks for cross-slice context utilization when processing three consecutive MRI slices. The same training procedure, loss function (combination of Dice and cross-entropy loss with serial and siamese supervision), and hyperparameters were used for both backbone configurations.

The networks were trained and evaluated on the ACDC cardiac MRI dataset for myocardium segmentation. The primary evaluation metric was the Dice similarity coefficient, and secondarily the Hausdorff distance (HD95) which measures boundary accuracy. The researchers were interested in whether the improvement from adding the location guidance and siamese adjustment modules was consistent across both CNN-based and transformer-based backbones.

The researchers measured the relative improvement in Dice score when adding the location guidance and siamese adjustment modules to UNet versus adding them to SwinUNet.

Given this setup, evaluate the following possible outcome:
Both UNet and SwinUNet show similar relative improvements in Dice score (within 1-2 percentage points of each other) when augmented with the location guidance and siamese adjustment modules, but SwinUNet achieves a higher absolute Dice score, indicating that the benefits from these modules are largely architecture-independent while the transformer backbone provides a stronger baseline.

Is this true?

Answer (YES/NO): NO